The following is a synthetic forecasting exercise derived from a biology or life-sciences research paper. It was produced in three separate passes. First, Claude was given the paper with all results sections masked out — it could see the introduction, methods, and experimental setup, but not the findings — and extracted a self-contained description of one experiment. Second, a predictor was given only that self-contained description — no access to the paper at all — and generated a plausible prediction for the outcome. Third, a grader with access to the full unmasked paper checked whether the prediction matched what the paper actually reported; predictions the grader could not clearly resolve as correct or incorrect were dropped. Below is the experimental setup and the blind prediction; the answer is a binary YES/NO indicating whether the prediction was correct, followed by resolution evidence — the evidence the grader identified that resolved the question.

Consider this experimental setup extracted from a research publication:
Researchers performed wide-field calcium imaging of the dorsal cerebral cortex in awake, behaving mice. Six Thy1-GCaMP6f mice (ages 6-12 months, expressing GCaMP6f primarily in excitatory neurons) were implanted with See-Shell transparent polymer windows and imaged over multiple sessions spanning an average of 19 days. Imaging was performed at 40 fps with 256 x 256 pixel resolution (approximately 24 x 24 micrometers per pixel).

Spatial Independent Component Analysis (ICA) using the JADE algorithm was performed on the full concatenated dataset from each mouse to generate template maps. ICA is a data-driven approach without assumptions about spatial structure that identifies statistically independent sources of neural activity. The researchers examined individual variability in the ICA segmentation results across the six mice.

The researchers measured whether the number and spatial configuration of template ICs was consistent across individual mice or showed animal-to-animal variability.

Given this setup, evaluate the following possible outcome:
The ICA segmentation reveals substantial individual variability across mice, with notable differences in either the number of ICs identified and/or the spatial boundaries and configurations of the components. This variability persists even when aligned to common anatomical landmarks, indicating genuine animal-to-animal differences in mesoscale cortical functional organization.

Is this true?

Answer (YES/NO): YES